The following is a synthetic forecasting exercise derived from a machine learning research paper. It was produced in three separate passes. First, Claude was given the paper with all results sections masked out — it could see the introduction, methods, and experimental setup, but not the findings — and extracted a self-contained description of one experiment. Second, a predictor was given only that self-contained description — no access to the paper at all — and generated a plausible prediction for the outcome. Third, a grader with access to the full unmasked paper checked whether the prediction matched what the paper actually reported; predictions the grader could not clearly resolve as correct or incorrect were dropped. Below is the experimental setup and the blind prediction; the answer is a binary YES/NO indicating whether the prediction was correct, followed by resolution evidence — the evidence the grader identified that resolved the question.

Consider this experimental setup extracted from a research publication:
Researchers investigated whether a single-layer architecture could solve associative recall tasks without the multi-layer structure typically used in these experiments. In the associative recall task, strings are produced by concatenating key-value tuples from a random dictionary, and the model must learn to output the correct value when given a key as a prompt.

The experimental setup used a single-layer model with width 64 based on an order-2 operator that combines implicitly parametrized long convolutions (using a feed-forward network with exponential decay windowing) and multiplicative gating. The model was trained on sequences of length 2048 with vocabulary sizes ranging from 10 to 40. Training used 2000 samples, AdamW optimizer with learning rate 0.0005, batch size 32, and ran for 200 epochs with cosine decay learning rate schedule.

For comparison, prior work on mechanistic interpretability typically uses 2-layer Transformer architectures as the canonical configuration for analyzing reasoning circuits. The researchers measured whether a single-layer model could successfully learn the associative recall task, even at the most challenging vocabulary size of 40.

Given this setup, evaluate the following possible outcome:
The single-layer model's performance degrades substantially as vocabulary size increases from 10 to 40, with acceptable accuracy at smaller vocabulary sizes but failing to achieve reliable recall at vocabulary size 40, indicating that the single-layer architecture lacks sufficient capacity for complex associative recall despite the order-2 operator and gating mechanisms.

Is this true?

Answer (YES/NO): NO